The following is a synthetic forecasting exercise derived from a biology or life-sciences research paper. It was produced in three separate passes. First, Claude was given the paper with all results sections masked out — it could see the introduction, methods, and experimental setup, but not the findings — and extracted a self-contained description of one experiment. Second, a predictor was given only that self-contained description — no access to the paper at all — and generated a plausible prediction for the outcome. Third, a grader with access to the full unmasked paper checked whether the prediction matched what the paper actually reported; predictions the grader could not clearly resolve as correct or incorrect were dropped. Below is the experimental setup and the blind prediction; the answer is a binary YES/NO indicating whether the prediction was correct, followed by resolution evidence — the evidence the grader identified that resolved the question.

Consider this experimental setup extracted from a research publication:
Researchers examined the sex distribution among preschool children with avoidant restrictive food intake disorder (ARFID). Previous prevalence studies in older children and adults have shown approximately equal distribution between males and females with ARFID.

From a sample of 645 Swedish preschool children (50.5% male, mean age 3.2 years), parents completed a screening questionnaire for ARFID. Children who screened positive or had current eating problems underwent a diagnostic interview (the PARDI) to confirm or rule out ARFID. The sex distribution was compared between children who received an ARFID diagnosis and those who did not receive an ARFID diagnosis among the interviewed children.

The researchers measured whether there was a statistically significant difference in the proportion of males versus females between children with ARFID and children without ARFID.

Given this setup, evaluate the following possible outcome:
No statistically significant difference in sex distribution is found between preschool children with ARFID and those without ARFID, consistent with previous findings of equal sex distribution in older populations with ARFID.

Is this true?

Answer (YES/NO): YES